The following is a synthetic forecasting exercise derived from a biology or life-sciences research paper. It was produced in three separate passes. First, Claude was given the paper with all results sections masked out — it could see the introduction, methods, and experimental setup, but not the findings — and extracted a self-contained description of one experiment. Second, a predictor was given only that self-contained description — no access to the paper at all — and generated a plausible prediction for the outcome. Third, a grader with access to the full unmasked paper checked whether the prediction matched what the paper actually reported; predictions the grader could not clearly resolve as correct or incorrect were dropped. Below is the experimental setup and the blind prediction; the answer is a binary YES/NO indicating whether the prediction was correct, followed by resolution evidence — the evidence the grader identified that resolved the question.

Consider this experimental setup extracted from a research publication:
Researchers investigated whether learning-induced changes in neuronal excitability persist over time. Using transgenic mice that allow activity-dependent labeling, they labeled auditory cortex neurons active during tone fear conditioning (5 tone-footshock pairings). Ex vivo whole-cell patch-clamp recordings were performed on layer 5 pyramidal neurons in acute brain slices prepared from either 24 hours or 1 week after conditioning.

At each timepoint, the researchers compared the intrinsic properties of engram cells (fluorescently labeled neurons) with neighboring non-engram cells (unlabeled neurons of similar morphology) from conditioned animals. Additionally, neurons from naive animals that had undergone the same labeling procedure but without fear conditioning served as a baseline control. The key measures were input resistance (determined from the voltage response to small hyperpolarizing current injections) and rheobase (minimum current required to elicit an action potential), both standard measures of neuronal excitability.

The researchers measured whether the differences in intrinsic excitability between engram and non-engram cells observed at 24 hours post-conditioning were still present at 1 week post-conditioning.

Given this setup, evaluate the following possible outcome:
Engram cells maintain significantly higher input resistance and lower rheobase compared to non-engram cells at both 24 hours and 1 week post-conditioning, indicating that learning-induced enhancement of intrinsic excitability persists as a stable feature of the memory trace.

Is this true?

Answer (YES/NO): NO